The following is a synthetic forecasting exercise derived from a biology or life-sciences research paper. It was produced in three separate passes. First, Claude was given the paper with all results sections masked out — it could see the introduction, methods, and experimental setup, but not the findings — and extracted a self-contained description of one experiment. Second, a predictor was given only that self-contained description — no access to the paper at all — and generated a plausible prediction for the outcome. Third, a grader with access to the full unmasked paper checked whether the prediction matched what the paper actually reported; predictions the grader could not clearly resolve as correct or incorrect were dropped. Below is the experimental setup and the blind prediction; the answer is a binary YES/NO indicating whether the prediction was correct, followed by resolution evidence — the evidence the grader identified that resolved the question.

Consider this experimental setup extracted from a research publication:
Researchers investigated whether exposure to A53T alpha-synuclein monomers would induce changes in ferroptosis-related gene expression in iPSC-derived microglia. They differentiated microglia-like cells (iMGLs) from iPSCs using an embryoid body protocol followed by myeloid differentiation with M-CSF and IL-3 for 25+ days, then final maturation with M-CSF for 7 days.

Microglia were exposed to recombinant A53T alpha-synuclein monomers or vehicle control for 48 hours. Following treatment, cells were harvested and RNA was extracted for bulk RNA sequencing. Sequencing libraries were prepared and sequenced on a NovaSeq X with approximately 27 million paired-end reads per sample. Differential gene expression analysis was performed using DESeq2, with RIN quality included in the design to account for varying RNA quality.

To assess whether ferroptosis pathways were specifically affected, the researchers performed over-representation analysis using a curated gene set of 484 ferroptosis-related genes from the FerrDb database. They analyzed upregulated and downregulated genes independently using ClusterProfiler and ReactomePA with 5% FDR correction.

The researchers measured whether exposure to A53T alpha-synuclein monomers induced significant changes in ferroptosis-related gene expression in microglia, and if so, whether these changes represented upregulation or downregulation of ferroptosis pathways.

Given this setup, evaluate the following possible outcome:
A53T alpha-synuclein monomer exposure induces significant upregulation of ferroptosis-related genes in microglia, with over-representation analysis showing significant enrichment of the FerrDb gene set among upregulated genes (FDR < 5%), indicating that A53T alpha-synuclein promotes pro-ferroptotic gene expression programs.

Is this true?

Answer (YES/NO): YES